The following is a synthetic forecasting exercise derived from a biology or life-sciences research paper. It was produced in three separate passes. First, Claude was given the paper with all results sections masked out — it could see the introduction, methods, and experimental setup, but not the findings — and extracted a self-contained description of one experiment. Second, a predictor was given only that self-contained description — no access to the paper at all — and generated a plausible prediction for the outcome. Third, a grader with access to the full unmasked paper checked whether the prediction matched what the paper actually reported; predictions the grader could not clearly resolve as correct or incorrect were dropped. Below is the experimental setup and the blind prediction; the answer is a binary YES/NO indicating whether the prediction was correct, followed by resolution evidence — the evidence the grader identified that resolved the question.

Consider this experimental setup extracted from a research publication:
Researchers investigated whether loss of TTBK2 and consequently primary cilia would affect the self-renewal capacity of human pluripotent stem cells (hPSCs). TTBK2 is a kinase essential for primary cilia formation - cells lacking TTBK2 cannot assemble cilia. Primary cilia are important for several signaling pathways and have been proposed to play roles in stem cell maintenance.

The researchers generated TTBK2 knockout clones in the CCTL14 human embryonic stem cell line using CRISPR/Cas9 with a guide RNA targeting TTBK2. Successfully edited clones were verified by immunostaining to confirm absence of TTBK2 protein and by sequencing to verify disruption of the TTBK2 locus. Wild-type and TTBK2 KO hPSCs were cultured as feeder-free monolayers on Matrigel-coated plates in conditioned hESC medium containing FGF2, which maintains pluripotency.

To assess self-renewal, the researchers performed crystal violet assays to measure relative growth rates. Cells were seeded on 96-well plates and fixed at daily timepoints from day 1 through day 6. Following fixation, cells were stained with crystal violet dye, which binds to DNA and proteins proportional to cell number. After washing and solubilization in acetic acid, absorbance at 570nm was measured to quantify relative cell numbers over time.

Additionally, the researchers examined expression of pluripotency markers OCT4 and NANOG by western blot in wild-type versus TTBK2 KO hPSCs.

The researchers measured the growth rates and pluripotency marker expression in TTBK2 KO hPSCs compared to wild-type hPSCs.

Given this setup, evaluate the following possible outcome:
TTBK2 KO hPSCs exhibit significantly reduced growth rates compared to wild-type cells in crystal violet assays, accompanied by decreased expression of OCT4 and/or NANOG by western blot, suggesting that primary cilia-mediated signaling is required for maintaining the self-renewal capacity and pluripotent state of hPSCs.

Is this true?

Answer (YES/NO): NO